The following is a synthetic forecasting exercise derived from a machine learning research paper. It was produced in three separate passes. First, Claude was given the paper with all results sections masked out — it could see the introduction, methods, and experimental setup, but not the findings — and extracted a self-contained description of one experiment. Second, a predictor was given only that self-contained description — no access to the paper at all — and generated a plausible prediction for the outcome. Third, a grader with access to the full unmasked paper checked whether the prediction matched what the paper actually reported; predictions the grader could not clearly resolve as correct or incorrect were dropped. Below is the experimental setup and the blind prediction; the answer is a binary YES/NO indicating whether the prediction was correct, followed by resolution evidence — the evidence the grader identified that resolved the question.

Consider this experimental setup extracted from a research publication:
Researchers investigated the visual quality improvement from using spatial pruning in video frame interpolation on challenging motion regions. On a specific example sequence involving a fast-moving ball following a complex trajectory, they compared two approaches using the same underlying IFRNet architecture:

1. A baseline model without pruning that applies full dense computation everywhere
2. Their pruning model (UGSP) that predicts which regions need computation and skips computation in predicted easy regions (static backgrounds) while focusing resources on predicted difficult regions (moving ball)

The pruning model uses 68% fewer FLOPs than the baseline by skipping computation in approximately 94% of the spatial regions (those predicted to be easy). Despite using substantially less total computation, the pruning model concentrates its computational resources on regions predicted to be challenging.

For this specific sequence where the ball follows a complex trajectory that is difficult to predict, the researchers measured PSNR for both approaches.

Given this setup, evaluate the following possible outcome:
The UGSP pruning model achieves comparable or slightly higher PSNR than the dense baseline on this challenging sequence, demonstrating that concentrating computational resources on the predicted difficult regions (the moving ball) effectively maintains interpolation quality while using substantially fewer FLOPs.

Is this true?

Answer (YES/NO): YES